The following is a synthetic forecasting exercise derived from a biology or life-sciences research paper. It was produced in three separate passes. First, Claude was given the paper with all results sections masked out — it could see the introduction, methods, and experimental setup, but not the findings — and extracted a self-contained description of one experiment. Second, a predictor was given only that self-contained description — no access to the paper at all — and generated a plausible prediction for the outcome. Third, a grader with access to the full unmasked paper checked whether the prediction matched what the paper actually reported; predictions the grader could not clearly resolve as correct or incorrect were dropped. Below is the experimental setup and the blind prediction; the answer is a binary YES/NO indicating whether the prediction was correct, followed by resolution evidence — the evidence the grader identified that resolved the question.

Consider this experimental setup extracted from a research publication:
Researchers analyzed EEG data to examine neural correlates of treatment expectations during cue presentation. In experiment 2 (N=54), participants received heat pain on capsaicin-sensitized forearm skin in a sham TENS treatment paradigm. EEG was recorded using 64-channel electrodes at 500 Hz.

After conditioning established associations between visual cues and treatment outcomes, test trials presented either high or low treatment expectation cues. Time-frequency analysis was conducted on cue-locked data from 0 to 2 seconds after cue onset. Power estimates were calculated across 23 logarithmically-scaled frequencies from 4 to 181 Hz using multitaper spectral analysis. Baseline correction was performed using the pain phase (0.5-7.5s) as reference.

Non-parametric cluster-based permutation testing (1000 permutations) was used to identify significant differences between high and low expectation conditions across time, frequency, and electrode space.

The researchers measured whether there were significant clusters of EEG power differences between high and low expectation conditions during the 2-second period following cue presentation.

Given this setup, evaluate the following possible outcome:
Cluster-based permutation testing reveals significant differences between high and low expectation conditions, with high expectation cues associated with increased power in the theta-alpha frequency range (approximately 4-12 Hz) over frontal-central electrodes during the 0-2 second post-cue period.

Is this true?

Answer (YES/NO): NO